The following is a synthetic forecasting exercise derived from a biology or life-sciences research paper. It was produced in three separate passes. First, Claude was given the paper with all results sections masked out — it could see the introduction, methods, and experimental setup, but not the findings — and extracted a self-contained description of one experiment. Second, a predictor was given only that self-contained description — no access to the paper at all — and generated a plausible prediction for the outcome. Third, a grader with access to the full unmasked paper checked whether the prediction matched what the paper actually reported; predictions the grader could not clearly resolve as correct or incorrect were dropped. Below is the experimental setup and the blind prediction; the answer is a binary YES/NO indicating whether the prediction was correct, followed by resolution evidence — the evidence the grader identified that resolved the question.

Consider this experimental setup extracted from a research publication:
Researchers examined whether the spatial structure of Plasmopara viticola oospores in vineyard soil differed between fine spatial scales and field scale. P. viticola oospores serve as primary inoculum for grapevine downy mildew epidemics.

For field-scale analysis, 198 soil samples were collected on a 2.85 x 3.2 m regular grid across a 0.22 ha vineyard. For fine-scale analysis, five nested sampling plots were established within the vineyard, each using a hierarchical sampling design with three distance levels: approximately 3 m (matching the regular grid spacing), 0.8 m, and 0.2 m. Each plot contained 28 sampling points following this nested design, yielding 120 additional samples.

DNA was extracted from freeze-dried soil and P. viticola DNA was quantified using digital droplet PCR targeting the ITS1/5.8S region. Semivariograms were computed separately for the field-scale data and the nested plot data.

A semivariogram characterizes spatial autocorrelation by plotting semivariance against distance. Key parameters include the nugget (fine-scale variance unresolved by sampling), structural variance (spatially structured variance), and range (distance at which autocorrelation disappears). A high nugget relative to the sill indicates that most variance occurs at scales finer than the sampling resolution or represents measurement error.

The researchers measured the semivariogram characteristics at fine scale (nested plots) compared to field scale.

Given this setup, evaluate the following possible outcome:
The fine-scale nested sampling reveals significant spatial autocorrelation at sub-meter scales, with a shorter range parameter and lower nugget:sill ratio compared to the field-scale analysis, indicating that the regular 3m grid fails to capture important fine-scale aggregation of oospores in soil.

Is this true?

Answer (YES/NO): NO